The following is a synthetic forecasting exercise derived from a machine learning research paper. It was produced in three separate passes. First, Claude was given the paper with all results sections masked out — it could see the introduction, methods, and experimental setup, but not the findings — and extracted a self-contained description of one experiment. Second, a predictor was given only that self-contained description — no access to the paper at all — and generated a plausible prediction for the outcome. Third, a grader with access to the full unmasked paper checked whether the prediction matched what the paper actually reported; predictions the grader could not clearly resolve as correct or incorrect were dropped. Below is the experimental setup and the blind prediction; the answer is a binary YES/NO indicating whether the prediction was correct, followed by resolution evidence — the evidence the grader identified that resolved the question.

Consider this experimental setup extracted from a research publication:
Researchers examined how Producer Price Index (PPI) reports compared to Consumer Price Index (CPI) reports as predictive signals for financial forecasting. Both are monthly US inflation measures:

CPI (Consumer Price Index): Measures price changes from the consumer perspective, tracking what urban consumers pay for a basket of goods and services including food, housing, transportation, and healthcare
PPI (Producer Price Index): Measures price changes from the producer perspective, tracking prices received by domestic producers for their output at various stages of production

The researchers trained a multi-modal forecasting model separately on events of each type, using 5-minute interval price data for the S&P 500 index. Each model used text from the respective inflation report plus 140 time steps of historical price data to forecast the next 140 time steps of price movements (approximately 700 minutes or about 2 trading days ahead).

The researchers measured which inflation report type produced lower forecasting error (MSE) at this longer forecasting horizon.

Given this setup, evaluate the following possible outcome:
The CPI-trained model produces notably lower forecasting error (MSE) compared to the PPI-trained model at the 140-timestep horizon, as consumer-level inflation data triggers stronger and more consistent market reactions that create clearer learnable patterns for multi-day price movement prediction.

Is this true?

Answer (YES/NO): YES